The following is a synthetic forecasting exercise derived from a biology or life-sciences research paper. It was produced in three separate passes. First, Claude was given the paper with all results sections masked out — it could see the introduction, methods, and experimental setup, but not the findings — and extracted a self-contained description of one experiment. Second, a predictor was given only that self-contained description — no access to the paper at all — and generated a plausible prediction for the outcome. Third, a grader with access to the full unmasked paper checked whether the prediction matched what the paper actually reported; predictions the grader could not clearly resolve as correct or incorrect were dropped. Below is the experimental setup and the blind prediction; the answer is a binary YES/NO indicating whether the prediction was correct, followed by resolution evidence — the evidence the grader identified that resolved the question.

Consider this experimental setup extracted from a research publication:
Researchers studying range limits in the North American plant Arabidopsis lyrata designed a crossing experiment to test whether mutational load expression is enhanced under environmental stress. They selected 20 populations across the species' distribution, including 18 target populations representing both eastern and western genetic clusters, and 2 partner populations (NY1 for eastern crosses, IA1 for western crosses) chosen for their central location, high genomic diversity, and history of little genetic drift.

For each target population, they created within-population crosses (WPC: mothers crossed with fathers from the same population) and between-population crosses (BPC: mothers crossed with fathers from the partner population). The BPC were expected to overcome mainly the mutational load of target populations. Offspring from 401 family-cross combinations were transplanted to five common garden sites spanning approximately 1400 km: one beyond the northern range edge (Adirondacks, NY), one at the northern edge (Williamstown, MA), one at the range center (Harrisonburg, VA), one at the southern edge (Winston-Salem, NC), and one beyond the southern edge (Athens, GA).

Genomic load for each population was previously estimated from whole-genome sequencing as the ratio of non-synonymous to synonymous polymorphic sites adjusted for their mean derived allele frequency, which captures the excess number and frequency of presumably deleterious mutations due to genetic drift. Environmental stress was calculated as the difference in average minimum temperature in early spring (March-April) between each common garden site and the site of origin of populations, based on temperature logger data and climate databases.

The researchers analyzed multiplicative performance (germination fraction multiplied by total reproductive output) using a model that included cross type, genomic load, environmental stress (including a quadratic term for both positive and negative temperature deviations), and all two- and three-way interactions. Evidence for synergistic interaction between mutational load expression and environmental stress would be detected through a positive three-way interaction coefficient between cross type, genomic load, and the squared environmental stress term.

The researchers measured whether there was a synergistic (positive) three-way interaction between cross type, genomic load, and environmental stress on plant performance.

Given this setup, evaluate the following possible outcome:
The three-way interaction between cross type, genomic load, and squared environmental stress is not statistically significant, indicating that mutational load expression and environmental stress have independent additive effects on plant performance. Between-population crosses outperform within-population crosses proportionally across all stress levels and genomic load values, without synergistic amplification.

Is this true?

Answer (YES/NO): NO